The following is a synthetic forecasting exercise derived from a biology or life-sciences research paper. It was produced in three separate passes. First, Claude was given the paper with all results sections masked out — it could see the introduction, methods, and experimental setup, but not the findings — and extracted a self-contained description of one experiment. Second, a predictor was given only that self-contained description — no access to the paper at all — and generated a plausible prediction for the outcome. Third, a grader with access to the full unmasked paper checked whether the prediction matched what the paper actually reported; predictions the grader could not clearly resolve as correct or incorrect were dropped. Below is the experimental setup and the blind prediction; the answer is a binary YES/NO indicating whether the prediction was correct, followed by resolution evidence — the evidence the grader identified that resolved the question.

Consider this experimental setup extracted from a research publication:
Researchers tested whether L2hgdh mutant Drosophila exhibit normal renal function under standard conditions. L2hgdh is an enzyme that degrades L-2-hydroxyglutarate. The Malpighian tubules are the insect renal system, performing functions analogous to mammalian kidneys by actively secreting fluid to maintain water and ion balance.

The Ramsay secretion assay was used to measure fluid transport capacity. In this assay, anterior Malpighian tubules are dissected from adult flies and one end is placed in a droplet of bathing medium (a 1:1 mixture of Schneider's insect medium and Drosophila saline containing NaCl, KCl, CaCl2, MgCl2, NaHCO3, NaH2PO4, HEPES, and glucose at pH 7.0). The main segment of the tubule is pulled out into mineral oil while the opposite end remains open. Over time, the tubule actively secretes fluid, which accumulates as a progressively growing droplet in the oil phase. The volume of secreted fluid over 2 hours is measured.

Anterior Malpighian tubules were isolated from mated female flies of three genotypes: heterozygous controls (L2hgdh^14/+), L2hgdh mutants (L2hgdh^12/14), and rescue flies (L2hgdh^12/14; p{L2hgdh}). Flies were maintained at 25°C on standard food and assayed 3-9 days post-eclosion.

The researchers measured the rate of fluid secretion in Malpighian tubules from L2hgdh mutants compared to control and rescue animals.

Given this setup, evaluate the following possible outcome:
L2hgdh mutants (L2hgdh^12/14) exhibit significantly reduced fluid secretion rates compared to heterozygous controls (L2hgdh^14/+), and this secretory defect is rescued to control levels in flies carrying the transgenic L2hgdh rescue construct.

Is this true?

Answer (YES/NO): NO